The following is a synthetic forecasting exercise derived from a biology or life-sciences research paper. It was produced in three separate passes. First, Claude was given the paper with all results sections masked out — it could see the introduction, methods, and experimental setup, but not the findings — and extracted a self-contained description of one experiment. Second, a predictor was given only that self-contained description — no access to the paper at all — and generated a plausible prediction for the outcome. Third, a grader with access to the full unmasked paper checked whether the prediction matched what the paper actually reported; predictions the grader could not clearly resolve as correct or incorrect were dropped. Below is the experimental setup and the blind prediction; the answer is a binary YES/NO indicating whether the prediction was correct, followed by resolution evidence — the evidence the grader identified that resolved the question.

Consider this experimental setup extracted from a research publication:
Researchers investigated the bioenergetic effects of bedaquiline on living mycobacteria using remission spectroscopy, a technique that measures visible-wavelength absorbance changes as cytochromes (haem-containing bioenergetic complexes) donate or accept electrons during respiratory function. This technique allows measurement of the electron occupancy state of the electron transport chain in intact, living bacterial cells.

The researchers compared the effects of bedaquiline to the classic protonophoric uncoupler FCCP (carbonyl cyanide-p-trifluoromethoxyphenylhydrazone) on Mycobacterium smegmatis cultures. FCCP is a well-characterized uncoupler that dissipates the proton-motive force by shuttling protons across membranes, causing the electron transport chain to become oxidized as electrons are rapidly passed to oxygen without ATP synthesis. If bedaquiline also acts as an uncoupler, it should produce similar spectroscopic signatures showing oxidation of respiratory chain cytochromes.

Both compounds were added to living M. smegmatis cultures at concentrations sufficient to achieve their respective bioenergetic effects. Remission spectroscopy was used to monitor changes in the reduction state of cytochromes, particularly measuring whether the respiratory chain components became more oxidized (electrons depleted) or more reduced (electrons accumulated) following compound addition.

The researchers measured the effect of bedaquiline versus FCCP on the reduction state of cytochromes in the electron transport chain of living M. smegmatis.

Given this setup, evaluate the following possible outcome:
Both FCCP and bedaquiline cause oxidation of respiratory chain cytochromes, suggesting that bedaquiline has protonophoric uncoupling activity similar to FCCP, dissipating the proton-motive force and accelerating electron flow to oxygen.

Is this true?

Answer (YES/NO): NO